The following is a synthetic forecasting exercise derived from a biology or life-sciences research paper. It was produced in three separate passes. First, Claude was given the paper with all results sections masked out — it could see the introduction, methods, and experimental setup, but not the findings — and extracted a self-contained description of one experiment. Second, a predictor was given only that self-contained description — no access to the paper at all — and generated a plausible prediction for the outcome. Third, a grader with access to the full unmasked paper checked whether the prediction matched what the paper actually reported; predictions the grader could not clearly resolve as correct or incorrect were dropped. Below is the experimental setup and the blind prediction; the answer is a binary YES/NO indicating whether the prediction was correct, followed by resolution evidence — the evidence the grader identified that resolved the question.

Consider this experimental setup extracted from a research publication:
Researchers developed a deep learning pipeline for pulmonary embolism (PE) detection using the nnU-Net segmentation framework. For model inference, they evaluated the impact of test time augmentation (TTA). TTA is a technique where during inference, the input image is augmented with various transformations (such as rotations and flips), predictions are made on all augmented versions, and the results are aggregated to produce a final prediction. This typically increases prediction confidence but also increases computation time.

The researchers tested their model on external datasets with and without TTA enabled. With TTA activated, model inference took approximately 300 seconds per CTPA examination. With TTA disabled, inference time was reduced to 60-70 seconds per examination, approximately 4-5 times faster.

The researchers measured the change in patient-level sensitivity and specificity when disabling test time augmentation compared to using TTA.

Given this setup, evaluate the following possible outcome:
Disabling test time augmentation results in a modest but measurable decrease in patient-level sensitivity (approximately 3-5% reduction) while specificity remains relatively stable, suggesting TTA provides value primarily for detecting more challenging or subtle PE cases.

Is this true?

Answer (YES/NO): NO